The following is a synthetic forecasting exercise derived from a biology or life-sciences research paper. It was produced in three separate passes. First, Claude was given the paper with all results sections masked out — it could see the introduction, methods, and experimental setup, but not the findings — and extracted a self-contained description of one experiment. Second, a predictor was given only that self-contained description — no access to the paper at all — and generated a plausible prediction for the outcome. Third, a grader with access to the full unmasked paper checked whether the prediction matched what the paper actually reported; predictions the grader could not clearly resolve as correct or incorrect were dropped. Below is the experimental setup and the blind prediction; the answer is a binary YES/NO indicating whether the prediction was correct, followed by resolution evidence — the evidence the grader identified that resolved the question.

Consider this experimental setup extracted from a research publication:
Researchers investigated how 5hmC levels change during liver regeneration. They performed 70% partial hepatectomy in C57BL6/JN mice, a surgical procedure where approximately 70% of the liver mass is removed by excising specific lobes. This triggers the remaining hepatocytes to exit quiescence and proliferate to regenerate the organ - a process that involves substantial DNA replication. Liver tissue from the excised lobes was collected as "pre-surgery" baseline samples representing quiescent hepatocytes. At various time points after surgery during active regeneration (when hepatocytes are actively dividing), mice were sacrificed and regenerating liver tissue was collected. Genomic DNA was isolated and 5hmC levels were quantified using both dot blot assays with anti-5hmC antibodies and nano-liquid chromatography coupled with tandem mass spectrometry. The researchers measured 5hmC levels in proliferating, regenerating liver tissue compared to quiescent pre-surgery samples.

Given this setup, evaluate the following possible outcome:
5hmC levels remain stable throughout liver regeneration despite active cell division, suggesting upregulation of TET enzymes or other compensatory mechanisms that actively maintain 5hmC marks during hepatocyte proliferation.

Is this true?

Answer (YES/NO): NO